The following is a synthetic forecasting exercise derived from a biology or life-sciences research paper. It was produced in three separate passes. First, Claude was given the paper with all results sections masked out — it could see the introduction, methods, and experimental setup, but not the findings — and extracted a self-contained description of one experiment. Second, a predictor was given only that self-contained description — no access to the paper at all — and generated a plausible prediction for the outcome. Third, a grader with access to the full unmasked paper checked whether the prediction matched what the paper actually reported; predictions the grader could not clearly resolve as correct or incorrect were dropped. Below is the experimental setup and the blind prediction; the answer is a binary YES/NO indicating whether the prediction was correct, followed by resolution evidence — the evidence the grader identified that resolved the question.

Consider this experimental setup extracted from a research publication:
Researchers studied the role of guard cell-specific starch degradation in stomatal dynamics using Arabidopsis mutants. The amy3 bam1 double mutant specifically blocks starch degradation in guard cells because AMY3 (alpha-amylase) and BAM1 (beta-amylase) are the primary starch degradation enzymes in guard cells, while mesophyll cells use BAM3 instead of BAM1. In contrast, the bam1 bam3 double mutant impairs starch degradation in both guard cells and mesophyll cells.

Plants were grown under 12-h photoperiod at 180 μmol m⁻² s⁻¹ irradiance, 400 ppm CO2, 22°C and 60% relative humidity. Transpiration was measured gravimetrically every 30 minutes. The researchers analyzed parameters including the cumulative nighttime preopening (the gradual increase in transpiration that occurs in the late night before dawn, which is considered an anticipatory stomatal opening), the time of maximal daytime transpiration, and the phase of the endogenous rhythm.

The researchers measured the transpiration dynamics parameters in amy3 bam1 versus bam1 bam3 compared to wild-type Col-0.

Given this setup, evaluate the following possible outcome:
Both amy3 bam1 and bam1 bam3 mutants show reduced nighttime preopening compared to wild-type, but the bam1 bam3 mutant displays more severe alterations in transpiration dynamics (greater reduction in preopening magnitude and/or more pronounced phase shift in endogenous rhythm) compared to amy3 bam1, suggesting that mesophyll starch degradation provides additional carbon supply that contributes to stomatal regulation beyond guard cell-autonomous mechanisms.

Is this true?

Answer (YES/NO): NO